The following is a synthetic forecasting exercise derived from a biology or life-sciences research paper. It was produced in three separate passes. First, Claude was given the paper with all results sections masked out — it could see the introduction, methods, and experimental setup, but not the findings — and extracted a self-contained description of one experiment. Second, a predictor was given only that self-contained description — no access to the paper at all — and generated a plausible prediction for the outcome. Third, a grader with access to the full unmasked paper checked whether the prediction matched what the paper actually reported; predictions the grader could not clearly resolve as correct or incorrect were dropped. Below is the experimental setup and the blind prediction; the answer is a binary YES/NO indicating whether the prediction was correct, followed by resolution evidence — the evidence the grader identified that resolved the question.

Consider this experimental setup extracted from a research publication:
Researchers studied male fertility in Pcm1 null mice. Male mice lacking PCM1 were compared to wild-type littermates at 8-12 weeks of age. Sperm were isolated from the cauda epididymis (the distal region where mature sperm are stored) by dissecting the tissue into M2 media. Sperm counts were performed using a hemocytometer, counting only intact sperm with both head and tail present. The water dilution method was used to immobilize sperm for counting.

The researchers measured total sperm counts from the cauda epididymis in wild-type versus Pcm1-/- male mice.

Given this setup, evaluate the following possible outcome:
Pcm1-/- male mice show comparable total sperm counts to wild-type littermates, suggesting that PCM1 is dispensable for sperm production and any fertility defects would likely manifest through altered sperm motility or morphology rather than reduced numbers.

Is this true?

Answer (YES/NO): NO